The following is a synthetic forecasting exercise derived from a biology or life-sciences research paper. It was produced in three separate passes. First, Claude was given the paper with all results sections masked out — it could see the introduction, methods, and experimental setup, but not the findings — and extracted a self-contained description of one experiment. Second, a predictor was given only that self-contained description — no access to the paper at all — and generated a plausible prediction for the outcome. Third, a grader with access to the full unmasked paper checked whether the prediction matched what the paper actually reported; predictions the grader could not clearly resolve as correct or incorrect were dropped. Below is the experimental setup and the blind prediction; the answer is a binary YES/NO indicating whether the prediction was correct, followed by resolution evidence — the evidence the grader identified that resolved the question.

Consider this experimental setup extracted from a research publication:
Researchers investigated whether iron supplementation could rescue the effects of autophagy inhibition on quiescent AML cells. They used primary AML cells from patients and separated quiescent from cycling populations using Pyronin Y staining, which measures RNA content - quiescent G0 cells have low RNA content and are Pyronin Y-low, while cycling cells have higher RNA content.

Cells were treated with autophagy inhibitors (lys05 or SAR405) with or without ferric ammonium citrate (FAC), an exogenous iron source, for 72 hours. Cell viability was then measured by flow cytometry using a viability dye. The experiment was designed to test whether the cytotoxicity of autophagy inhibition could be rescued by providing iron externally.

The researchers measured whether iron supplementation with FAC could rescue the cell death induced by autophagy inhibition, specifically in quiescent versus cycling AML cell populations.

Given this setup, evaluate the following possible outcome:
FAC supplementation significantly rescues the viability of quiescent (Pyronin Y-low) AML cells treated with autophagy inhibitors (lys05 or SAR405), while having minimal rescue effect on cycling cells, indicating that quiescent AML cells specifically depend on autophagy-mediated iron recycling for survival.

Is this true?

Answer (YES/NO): YES